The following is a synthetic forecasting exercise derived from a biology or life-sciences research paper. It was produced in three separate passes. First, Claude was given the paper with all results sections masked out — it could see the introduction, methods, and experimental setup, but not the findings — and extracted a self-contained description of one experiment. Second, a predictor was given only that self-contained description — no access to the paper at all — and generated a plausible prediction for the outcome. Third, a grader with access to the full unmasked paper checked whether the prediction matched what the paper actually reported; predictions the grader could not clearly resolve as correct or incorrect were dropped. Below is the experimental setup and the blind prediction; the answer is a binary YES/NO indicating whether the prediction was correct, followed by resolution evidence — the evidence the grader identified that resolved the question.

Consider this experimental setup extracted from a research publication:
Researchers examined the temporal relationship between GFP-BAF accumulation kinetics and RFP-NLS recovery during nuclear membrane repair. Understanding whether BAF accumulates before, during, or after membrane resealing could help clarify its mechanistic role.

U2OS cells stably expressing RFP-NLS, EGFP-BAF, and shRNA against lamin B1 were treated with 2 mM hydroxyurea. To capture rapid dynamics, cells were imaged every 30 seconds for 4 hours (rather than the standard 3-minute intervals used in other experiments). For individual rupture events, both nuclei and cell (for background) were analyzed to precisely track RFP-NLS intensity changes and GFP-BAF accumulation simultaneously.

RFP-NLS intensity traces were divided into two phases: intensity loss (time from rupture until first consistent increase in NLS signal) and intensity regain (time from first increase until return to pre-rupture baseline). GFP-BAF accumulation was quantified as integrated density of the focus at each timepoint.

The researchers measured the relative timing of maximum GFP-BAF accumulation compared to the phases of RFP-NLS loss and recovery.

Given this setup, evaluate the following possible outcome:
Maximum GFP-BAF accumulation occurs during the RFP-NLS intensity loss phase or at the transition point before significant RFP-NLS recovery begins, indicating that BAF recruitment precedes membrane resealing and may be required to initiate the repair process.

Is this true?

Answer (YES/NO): YES